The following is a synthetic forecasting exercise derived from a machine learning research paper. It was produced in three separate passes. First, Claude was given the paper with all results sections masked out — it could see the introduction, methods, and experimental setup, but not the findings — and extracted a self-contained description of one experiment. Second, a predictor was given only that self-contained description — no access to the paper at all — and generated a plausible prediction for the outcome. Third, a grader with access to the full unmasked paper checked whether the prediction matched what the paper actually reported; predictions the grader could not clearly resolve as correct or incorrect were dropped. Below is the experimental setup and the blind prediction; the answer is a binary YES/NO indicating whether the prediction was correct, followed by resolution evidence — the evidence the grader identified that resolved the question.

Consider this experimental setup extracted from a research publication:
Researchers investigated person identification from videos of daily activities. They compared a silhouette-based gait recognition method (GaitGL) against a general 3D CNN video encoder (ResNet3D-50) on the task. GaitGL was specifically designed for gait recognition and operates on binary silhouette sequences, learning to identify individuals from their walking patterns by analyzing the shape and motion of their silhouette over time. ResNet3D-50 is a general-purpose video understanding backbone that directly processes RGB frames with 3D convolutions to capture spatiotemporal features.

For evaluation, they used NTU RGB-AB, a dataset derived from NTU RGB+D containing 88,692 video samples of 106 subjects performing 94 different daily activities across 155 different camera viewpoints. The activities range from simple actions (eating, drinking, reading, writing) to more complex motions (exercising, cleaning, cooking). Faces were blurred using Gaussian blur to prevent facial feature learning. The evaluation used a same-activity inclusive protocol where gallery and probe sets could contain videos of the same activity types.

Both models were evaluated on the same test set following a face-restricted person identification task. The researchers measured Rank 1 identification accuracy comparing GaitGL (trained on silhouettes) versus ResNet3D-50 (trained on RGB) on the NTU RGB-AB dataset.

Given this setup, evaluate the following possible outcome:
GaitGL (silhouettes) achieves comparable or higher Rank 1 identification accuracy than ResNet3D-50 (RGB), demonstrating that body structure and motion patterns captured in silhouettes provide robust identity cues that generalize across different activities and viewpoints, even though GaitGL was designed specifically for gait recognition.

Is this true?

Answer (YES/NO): NO